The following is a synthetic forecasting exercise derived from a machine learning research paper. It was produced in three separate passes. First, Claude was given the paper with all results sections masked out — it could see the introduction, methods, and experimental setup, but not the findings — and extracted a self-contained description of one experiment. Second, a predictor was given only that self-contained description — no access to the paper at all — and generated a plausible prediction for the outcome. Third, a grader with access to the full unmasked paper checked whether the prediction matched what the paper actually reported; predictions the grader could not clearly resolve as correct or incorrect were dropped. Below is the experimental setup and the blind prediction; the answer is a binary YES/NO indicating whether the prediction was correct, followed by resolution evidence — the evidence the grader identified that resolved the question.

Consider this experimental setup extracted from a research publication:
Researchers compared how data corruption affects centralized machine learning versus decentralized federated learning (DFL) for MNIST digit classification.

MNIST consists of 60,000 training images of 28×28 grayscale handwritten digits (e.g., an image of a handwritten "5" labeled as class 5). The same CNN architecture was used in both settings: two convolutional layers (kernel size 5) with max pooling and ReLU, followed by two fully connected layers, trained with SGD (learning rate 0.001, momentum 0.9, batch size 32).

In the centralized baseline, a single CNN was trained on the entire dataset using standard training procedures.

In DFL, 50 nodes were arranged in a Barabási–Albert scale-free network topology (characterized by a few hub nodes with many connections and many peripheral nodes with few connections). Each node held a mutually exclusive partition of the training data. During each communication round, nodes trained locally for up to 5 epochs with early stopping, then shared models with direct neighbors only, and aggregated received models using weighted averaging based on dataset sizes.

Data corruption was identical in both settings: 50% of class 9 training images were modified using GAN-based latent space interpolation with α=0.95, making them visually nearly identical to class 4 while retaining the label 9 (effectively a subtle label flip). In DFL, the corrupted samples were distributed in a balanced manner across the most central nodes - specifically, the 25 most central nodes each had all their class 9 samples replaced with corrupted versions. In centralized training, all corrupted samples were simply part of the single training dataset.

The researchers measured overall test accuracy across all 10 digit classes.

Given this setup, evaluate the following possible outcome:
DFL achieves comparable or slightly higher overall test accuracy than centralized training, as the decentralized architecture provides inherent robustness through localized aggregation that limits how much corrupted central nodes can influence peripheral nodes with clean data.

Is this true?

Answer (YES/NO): NO